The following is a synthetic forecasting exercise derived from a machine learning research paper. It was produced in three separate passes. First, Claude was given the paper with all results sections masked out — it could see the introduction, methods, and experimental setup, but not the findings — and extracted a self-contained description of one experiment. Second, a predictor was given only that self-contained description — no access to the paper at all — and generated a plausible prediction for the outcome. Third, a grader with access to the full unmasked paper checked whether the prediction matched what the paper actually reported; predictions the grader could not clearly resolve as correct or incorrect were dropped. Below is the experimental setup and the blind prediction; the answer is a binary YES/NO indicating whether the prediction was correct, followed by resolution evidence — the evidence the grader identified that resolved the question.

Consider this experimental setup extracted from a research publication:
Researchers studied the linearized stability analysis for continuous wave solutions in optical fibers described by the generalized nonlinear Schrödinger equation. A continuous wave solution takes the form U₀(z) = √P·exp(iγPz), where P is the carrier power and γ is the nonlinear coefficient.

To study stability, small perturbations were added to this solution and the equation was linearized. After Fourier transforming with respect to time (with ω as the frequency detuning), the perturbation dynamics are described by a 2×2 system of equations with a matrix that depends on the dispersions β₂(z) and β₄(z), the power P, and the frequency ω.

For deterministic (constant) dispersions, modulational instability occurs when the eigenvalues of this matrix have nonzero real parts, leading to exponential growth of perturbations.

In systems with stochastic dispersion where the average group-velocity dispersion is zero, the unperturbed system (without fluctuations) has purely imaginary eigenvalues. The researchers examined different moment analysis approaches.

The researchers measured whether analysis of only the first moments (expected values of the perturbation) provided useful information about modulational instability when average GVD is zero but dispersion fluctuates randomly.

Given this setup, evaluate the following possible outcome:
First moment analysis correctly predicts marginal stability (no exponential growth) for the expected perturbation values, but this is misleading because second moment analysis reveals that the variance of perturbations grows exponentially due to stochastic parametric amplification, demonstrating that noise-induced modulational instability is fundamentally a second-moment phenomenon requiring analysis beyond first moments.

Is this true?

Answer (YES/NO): YES